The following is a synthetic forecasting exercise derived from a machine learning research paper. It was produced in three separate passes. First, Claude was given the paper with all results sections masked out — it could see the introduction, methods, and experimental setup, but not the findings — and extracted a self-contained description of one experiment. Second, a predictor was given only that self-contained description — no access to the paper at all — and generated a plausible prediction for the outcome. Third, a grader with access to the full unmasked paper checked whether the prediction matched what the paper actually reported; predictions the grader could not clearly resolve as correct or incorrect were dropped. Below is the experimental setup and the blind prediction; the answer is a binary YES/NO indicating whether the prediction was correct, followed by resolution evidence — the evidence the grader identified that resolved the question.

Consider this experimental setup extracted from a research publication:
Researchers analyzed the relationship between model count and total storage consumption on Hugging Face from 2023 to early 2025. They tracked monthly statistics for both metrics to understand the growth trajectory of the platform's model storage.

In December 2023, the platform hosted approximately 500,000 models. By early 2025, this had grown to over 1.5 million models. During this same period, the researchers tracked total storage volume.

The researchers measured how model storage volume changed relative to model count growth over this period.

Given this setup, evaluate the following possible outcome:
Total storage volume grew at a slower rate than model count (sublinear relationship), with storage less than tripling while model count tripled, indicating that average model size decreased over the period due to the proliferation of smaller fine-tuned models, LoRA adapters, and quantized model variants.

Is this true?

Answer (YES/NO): NO